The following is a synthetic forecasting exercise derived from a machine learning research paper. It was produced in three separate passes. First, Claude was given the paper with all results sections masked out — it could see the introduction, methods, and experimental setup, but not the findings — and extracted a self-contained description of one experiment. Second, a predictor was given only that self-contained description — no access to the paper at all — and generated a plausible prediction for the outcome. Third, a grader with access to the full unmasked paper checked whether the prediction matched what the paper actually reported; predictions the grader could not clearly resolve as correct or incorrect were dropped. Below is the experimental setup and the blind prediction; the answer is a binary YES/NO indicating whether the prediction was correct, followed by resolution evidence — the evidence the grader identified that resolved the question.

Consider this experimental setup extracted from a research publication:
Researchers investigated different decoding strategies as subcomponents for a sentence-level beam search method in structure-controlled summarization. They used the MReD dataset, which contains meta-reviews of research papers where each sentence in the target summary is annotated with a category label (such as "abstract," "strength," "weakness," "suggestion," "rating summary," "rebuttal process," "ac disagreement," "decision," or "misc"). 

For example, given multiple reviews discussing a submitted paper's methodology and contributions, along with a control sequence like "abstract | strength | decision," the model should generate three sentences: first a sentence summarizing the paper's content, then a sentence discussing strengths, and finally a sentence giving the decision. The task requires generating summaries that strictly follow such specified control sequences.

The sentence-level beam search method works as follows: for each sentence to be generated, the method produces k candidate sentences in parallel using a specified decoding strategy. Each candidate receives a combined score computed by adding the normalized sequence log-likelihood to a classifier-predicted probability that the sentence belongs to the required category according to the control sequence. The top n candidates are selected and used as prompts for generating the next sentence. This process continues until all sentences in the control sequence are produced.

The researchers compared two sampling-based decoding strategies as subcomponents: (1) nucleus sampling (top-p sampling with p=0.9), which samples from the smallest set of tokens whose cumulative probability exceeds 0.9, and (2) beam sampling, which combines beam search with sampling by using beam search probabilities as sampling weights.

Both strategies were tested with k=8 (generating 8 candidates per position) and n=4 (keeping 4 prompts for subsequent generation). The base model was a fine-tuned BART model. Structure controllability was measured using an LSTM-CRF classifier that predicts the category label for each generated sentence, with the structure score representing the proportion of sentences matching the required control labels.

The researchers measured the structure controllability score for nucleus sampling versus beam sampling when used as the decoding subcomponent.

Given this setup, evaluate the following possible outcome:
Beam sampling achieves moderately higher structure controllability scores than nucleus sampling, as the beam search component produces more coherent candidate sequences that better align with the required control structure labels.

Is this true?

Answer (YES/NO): NO